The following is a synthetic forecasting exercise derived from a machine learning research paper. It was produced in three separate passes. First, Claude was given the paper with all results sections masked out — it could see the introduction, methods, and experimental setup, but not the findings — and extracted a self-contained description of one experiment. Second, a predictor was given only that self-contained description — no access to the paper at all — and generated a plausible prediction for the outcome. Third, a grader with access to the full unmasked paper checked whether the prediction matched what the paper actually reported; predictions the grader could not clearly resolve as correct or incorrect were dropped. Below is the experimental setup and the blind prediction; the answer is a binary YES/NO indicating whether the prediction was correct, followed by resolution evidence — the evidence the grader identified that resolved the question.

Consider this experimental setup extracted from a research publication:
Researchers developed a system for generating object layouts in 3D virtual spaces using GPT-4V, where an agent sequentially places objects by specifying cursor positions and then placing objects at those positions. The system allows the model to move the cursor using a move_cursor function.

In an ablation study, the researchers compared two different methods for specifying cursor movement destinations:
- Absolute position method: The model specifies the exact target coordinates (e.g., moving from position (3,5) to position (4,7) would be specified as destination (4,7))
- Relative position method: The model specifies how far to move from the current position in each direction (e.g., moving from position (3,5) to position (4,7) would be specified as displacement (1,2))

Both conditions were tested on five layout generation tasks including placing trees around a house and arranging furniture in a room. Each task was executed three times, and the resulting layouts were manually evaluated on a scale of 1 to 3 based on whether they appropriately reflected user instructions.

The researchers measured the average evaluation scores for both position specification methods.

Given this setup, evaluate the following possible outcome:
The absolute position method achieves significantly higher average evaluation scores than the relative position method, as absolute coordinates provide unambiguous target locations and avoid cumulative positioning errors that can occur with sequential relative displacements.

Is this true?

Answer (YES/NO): YES